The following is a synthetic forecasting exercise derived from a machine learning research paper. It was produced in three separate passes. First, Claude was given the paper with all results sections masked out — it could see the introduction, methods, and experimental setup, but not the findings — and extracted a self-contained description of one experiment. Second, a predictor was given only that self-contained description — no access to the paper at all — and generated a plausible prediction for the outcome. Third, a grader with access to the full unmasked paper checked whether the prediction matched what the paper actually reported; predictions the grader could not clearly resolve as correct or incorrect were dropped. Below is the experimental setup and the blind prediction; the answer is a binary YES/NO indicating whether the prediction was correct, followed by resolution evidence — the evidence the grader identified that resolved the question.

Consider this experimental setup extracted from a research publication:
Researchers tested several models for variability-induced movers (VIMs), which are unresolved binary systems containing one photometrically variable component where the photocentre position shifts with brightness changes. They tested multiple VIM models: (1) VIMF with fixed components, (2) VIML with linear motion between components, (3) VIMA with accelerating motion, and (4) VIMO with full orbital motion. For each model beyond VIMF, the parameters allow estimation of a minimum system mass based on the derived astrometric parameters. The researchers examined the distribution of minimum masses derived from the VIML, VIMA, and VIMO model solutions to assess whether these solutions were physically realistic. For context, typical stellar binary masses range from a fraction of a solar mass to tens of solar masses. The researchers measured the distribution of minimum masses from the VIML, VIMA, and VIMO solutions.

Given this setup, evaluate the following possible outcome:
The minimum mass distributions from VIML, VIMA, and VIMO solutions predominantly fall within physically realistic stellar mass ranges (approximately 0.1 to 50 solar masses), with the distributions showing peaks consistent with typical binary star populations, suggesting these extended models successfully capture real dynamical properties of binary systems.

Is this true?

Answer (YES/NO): NO